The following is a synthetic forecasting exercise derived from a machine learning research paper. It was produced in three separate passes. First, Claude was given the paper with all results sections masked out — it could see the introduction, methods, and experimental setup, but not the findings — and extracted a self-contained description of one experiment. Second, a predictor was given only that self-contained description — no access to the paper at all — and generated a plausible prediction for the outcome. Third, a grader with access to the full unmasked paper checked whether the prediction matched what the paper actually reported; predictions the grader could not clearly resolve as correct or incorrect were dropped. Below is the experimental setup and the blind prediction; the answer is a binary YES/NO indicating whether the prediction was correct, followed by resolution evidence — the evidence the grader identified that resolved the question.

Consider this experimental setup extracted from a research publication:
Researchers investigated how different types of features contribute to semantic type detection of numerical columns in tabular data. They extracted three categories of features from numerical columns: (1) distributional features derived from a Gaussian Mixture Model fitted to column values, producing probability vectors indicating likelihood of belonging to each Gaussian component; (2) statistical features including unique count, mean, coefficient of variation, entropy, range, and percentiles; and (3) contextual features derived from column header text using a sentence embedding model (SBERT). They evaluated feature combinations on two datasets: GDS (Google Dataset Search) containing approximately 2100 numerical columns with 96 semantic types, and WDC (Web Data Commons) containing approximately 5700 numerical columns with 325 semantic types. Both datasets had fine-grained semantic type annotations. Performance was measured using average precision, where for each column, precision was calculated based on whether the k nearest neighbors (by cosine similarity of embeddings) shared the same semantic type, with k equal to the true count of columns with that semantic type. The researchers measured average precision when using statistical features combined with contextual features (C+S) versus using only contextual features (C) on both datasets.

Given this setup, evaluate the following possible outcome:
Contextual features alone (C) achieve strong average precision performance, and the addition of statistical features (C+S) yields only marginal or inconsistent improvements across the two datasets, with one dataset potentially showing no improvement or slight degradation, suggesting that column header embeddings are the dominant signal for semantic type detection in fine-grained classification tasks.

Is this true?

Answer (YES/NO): NO